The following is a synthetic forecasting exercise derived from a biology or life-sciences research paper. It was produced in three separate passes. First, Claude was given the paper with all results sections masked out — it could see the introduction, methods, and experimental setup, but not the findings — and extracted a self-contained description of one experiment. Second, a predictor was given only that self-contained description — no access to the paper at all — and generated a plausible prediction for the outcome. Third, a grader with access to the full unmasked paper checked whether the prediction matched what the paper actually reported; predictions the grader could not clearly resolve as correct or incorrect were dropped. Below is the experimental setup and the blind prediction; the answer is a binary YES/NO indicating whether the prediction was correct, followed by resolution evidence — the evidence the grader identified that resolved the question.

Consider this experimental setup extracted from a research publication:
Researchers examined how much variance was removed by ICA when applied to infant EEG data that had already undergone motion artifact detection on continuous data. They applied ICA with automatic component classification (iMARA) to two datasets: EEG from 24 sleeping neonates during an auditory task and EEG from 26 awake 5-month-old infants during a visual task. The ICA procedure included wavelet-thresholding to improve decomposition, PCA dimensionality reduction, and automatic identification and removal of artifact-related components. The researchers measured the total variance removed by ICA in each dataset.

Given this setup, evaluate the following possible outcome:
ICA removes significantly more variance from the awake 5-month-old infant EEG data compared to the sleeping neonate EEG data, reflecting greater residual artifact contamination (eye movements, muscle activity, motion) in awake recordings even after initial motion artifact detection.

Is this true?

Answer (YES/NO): YES